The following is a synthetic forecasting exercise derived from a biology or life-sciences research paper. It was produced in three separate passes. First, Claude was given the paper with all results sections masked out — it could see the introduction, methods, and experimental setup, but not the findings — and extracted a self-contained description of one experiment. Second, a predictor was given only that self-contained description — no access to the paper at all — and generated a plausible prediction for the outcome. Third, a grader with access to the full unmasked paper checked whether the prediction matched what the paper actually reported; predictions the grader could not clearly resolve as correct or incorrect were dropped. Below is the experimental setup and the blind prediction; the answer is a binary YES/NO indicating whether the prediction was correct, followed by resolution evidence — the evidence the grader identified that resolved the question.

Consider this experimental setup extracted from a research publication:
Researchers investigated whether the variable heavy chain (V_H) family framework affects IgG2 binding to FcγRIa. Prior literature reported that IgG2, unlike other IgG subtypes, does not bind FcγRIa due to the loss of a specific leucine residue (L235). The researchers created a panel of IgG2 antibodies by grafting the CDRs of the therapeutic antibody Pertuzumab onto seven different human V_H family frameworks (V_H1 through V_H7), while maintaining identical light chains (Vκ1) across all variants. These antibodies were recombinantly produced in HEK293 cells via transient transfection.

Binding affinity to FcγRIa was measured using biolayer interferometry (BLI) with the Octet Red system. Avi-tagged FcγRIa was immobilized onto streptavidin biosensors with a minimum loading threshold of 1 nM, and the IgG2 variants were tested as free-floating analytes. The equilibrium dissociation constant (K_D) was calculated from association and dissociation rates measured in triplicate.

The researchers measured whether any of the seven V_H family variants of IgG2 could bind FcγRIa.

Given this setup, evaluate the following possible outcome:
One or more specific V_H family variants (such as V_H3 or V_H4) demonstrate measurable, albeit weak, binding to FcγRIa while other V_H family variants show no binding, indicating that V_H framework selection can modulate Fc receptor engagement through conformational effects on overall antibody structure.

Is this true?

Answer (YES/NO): YES